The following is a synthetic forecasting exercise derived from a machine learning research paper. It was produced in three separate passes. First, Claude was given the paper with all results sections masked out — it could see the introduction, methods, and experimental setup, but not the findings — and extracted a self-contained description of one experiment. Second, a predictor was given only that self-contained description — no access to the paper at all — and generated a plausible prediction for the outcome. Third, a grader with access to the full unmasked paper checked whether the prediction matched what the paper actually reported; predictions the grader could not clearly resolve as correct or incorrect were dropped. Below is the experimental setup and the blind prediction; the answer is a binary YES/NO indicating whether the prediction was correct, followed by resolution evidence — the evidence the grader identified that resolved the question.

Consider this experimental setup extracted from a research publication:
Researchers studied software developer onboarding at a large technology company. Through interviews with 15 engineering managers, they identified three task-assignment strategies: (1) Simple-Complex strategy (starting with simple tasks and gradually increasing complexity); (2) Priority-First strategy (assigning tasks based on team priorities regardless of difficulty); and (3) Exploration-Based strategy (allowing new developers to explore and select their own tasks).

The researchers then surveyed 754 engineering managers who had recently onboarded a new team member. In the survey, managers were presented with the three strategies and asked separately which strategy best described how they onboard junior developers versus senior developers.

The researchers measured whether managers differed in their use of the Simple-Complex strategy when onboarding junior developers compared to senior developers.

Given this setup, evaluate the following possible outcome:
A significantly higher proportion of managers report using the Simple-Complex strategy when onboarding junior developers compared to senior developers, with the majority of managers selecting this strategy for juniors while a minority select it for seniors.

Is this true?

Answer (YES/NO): YES